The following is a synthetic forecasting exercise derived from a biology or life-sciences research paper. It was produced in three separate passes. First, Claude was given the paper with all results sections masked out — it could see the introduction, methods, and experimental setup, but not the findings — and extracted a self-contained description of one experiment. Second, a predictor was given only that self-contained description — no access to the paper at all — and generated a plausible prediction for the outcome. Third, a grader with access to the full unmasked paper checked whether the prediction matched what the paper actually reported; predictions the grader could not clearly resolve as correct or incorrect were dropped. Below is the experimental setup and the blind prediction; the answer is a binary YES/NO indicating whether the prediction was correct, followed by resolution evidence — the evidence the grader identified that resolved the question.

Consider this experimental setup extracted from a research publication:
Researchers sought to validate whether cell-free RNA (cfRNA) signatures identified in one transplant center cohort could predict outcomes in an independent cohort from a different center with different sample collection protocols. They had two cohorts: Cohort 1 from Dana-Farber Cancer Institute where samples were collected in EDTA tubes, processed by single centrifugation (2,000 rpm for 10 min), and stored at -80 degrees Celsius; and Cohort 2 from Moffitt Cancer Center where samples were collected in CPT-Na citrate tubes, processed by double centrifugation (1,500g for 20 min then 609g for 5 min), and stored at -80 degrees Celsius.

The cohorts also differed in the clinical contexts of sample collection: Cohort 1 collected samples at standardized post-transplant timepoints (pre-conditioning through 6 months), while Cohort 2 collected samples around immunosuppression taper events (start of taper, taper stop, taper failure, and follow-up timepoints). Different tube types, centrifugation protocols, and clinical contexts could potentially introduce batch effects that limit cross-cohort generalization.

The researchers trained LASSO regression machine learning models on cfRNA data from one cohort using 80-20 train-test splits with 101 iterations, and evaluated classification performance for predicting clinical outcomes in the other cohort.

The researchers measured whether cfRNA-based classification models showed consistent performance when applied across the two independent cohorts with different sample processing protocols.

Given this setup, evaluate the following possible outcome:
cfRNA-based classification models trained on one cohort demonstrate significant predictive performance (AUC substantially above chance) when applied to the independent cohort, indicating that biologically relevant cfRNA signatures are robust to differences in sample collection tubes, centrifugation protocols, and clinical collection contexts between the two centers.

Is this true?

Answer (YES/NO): YES